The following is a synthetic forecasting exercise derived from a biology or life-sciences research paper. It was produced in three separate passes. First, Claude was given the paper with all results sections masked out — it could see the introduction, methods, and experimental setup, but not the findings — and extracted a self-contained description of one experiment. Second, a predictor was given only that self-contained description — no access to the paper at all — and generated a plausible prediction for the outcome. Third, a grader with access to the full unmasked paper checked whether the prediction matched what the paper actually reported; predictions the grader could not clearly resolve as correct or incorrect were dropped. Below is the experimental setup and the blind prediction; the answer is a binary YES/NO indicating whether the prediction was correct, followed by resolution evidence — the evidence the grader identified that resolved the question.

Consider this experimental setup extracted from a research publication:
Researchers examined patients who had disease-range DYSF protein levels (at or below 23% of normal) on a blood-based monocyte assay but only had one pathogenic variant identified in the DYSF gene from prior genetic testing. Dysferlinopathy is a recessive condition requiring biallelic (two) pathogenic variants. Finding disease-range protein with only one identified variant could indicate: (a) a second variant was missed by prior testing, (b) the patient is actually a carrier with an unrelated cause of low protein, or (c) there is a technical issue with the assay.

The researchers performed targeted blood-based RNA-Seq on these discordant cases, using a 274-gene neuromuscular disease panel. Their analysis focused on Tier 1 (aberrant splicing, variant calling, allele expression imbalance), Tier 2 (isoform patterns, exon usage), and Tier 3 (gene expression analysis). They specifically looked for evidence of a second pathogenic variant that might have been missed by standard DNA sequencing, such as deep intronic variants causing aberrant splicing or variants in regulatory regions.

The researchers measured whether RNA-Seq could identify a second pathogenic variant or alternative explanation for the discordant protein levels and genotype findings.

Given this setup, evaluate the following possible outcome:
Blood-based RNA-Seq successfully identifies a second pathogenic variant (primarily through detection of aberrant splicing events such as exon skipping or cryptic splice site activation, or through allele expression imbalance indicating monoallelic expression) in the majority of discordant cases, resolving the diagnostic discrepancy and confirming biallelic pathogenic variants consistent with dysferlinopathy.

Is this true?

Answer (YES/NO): YES